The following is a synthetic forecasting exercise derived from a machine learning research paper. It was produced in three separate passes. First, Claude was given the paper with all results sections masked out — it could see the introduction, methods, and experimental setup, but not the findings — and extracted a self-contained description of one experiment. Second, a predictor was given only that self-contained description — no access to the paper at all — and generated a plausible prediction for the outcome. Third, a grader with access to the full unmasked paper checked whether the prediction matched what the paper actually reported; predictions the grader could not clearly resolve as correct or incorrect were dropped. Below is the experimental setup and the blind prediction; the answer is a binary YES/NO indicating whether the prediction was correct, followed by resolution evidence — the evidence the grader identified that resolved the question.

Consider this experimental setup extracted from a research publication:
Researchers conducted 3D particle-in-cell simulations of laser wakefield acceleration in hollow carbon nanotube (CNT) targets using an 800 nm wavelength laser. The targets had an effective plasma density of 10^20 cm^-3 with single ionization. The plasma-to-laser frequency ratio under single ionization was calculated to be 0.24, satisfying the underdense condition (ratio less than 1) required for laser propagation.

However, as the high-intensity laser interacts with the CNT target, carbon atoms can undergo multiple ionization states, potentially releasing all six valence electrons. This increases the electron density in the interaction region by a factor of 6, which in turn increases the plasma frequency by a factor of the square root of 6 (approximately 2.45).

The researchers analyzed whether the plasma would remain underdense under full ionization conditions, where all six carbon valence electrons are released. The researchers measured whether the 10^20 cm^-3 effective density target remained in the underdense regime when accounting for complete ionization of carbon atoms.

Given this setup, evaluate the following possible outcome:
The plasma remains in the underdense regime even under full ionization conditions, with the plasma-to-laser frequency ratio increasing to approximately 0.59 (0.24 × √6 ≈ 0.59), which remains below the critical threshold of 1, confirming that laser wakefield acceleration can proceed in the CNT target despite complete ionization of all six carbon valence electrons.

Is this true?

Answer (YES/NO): YES